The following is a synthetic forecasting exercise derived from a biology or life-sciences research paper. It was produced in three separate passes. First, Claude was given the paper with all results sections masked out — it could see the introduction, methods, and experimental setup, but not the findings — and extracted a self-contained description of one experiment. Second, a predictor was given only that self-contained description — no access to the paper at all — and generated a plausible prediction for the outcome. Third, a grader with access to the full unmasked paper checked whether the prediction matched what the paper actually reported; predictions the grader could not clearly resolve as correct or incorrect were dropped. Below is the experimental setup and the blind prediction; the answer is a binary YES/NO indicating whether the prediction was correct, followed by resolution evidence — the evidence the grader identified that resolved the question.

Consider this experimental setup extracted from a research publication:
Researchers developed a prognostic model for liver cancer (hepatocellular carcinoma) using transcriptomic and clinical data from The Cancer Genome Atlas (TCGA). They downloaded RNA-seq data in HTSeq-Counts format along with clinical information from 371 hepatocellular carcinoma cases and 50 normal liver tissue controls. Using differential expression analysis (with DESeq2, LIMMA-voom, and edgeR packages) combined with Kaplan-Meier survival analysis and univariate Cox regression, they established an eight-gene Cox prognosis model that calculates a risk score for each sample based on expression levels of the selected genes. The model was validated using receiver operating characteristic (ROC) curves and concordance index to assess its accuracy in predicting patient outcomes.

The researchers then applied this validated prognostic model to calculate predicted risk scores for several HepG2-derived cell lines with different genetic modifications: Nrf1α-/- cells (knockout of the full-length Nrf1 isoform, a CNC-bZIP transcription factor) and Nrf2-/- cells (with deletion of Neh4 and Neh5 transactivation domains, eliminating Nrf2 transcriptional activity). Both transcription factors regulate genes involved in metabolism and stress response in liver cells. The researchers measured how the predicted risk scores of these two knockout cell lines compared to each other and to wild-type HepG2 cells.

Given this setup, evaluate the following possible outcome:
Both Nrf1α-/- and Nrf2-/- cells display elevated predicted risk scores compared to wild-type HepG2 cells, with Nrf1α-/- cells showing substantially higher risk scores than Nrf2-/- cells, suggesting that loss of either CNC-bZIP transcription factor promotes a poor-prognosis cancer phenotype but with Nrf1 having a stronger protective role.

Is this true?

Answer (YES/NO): NO